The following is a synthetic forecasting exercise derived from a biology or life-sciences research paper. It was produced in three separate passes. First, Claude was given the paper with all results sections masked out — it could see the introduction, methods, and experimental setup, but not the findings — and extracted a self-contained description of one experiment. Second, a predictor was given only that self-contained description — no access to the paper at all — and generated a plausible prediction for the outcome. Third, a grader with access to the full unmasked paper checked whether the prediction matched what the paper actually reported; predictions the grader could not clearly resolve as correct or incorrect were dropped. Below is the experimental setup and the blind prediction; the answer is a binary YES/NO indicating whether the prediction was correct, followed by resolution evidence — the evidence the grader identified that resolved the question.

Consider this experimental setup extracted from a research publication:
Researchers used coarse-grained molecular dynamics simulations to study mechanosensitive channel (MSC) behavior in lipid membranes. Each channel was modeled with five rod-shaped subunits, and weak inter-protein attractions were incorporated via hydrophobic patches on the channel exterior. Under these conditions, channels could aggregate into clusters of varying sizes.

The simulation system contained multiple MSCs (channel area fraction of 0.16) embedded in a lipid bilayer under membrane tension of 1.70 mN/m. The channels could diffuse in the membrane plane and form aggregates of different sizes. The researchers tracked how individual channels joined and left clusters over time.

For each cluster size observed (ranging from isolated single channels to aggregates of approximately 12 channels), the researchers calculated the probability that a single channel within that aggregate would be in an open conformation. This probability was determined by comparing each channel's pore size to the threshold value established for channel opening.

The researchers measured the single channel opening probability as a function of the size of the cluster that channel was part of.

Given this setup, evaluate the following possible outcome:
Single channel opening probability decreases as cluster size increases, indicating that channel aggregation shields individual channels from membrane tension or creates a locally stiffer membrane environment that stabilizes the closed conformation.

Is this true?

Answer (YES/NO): NO